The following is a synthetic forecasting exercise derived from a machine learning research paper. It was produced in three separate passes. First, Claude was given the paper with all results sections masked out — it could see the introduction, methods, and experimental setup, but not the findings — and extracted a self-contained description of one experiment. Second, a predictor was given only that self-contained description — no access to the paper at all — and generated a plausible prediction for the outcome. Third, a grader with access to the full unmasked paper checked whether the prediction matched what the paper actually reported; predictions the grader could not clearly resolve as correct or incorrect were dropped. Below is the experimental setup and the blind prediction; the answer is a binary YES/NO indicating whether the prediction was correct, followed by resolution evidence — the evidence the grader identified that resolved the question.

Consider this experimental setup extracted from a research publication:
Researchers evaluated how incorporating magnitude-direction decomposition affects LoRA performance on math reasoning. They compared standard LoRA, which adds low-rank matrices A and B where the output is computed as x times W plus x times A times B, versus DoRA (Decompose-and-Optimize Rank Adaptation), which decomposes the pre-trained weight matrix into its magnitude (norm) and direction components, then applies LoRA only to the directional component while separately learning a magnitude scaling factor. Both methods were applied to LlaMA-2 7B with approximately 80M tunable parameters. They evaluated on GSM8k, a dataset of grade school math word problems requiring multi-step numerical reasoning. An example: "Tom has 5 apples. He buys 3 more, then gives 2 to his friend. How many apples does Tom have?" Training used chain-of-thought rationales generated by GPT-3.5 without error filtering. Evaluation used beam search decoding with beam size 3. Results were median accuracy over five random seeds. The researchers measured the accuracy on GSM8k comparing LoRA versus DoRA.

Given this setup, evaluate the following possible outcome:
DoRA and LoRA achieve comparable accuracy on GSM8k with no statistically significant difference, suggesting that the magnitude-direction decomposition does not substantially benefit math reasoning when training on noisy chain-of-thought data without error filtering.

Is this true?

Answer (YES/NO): NO